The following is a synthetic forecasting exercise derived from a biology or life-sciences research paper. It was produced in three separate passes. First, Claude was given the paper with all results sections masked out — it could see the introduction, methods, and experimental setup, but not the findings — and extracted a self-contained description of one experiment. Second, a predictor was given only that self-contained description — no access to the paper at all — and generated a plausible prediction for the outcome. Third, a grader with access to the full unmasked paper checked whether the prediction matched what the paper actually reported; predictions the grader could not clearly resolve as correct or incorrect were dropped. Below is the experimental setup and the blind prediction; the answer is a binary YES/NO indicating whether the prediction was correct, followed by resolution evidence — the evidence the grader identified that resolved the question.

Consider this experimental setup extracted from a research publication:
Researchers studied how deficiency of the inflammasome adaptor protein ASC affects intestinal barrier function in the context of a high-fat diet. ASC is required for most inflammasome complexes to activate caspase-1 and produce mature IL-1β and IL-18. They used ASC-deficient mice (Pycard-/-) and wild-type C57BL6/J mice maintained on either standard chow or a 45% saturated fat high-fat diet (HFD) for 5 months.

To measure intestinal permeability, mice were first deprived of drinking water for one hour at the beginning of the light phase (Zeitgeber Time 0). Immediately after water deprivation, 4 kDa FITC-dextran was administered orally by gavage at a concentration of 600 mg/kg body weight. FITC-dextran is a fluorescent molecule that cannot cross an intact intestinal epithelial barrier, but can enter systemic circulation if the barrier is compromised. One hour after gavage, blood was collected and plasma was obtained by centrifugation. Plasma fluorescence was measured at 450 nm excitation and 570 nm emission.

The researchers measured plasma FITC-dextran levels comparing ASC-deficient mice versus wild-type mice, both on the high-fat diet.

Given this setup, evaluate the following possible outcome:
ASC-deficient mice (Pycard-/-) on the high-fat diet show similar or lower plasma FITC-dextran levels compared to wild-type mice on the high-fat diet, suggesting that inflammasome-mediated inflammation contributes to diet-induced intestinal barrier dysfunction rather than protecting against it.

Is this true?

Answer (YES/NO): YES